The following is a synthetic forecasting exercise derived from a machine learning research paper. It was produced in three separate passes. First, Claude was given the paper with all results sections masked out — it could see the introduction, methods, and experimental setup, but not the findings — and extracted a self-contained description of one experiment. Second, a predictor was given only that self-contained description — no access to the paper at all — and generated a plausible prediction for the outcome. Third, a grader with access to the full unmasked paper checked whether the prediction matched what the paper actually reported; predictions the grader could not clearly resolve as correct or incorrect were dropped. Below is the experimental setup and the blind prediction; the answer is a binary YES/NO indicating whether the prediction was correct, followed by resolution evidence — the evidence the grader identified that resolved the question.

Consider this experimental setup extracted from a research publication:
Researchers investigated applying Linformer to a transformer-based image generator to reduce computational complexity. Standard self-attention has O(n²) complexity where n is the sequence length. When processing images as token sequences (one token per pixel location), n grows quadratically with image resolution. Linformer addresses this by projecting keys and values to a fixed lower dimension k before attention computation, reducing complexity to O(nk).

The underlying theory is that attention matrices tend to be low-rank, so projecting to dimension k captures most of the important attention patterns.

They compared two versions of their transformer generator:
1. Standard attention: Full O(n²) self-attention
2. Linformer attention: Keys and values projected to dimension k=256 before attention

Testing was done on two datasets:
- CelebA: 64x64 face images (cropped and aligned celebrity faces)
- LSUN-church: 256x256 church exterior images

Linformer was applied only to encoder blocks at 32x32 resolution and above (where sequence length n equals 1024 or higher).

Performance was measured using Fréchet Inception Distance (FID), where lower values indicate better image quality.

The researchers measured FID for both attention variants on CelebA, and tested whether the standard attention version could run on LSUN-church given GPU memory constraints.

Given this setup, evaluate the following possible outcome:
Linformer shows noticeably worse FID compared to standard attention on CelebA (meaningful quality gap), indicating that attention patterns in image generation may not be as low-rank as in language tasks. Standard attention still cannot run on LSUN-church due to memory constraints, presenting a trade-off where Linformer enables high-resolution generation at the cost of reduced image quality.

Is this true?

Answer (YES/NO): NO